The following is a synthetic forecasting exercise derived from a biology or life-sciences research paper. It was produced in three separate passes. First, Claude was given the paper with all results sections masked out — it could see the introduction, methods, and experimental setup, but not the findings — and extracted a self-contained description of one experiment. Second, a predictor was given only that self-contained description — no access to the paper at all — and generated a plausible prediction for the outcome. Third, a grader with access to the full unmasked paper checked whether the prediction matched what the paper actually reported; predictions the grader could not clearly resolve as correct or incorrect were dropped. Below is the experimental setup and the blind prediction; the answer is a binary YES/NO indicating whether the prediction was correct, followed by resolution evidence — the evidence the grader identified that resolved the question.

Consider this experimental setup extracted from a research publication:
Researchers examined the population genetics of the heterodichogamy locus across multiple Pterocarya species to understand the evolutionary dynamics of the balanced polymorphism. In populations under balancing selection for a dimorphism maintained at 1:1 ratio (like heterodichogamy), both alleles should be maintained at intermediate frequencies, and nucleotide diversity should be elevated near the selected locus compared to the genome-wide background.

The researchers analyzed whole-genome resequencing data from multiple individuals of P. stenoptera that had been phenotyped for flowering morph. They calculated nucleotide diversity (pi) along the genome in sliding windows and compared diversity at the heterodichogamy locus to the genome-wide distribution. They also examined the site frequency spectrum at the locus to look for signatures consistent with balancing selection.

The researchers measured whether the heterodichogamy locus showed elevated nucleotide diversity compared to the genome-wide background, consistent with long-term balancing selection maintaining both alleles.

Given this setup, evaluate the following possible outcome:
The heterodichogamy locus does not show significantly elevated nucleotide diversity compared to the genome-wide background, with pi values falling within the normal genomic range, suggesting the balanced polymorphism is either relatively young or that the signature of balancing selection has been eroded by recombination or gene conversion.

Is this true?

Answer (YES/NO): NO